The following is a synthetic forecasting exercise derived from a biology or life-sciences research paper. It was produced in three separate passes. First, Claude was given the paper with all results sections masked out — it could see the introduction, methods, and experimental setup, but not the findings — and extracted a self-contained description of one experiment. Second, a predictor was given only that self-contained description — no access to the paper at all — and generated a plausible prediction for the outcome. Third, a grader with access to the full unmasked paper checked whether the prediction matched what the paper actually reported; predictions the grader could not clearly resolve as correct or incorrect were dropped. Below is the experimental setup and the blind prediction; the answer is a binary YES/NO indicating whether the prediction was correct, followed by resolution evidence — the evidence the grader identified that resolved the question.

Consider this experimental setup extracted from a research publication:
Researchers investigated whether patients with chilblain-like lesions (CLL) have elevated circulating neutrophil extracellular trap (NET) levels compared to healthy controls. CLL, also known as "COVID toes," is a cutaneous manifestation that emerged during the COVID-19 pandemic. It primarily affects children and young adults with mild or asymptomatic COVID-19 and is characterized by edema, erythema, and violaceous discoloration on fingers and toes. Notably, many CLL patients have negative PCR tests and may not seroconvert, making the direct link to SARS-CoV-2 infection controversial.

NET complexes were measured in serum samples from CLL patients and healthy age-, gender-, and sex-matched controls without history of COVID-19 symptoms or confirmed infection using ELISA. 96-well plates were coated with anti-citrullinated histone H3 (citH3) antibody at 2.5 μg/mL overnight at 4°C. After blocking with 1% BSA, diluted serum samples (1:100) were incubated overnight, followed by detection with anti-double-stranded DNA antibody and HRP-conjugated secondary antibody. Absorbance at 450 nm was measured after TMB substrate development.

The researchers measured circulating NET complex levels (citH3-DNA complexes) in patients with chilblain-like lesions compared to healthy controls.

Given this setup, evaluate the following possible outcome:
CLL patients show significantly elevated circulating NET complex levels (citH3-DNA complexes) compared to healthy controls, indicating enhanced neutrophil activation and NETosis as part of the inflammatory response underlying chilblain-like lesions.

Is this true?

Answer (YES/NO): YES